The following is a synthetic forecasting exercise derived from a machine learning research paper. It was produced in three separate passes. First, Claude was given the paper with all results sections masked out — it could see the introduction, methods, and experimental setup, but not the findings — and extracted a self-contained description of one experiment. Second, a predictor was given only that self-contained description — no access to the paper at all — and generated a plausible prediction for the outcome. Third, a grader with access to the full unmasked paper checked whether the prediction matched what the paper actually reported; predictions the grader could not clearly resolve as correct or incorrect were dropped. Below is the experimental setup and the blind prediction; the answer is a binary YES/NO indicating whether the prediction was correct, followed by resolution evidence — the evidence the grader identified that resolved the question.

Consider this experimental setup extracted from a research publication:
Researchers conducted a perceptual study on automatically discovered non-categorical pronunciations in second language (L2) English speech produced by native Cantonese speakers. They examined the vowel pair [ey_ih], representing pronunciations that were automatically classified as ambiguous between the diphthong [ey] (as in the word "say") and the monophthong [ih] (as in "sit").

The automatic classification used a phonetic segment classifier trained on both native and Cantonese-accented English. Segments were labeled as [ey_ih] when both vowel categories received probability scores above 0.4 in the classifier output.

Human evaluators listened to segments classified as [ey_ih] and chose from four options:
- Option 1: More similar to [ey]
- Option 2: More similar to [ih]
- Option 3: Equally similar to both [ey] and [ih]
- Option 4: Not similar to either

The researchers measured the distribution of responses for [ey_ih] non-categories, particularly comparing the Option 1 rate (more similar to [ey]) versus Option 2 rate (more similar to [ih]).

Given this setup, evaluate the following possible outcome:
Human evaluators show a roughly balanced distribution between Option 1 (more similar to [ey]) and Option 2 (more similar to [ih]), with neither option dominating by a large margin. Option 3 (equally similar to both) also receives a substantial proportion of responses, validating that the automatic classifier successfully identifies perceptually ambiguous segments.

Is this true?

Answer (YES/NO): NO